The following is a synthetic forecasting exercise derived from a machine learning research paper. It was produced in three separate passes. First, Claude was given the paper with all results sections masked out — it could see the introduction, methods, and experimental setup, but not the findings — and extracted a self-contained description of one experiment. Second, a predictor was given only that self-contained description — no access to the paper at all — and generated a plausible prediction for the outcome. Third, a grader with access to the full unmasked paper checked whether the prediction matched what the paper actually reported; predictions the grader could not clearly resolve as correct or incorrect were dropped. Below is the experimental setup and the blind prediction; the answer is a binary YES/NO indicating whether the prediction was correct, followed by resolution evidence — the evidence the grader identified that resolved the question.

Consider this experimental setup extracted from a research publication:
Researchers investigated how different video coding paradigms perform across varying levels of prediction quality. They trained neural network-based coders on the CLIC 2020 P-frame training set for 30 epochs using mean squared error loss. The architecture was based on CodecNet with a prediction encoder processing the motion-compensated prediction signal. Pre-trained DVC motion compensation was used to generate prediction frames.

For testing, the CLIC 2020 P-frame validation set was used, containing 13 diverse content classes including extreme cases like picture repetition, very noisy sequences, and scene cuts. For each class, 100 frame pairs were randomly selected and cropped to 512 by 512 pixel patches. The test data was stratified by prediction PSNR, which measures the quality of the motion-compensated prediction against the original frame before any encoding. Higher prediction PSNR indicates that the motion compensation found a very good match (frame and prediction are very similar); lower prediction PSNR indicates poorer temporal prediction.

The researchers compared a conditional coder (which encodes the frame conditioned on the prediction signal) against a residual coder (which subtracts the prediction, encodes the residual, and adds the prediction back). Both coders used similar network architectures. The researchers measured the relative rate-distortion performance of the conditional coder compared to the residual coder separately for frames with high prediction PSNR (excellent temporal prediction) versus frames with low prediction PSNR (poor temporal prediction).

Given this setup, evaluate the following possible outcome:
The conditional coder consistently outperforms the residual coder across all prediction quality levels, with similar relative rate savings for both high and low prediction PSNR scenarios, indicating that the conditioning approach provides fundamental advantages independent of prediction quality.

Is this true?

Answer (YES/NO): NO